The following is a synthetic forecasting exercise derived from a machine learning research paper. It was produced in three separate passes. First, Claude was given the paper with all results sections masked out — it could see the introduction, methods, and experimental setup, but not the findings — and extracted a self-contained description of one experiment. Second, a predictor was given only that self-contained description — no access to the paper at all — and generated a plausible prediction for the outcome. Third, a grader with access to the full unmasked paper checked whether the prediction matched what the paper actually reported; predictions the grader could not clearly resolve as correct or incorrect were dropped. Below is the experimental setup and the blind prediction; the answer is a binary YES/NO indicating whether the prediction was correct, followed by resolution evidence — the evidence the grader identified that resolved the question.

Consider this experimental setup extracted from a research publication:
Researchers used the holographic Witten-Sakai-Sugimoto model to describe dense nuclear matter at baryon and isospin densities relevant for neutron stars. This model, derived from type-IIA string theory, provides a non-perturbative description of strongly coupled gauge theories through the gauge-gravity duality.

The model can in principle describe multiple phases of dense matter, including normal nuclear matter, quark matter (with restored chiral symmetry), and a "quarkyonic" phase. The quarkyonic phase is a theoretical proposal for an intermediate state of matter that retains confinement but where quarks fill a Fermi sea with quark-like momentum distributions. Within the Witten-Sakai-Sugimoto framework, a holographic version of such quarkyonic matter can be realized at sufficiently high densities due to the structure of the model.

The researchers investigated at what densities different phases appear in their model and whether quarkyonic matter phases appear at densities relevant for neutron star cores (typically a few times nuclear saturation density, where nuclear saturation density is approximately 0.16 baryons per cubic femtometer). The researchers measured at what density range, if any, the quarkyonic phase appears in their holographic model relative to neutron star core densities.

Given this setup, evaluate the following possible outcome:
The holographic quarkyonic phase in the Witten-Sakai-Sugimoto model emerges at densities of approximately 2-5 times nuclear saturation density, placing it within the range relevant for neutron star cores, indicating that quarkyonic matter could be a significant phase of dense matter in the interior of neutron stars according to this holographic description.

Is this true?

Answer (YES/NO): NO